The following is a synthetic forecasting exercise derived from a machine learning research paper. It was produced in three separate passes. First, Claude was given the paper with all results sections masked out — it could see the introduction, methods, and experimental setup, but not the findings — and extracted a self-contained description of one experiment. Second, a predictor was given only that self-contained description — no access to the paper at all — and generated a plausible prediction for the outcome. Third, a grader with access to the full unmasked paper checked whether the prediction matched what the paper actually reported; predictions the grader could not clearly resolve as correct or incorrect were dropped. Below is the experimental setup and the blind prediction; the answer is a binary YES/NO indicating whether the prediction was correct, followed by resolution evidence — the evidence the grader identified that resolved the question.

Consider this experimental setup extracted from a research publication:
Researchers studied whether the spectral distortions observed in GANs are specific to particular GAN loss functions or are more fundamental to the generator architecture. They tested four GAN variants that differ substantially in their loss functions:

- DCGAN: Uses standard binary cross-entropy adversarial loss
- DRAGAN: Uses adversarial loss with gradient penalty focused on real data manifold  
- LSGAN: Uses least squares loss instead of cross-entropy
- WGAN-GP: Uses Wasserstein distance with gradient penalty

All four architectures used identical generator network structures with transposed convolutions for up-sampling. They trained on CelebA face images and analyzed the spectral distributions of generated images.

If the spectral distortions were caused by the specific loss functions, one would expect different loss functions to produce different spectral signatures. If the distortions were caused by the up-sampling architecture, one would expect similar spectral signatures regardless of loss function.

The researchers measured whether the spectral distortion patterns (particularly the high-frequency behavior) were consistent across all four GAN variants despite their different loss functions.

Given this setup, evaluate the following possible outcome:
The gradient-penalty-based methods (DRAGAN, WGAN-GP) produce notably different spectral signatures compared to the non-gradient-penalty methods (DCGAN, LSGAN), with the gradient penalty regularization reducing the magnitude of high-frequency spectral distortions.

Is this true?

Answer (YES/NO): NO